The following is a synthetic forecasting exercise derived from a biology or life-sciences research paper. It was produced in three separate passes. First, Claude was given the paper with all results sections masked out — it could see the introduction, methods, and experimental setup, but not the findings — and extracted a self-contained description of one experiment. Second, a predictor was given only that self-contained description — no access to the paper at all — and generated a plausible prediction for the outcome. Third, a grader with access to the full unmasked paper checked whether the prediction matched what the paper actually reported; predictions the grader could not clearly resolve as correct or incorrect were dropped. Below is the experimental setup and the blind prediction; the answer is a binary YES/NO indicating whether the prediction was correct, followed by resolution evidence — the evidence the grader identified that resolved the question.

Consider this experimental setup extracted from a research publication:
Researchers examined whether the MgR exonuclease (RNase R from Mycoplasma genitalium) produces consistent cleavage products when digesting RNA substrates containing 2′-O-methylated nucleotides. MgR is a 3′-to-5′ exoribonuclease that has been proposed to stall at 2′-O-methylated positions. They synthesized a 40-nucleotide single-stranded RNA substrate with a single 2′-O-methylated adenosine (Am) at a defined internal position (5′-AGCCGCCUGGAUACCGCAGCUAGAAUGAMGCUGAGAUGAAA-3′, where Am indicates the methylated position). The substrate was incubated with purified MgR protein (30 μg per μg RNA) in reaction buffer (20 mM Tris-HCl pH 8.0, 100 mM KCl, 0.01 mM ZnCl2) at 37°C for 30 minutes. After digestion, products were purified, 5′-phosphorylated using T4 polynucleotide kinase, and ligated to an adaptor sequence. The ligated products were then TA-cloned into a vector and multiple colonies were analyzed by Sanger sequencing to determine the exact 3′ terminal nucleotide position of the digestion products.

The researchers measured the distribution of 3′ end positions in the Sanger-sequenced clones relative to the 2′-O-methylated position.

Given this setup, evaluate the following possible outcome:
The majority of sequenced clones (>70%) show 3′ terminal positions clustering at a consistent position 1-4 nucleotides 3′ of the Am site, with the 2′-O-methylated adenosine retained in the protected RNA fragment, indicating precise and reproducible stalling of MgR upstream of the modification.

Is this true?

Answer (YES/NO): YES